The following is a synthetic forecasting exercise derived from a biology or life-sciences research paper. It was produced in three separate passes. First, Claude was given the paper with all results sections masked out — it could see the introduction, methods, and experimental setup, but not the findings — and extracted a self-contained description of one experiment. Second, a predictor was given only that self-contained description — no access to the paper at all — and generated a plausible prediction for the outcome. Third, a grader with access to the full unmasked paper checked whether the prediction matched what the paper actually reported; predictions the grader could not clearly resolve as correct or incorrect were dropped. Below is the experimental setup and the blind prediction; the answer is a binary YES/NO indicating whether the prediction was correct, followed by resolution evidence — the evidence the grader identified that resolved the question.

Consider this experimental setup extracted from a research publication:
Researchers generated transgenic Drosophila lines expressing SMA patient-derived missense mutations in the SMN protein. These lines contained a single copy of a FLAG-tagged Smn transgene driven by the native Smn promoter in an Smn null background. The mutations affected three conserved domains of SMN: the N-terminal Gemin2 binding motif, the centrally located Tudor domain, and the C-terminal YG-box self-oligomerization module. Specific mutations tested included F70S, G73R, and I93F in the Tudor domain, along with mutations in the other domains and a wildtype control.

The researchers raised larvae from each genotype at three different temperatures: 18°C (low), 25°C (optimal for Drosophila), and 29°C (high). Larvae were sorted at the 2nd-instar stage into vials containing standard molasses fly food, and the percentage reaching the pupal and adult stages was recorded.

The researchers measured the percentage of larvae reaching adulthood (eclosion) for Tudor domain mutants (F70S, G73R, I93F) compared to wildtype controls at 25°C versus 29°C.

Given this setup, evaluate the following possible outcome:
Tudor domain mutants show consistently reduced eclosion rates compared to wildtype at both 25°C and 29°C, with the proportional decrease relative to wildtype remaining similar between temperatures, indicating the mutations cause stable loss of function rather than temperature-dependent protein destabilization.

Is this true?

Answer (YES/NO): NO